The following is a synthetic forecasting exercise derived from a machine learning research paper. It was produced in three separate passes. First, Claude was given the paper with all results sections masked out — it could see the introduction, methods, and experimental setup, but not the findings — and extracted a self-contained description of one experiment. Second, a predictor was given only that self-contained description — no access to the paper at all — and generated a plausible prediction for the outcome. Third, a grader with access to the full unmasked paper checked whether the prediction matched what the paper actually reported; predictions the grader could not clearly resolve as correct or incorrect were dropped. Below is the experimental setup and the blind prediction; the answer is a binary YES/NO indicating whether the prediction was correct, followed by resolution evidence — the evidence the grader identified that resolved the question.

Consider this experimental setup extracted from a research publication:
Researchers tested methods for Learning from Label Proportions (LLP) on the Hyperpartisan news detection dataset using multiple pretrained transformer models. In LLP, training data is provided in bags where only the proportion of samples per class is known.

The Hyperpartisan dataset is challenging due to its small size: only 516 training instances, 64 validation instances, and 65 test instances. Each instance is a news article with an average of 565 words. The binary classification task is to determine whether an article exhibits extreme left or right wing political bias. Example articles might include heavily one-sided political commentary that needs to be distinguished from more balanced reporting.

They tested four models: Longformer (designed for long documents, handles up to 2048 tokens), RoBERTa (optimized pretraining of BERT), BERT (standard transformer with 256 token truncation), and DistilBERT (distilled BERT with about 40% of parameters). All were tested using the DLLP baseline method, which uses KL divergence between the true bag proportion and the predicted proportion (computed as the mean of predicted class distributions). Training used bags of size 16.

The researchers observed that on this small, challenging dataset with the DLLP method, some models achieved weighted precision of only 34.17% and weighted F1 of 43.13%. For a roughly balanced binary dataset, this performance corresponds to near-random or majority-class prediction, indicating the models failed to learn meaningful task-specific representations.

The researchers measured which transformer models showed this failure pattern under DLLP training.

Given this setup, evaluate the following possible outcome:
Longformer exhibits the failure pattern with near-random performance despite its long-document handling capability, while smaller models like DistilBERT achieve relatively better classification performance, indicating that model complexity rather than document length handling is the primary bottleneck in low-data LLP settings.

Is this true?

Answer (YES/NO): NO